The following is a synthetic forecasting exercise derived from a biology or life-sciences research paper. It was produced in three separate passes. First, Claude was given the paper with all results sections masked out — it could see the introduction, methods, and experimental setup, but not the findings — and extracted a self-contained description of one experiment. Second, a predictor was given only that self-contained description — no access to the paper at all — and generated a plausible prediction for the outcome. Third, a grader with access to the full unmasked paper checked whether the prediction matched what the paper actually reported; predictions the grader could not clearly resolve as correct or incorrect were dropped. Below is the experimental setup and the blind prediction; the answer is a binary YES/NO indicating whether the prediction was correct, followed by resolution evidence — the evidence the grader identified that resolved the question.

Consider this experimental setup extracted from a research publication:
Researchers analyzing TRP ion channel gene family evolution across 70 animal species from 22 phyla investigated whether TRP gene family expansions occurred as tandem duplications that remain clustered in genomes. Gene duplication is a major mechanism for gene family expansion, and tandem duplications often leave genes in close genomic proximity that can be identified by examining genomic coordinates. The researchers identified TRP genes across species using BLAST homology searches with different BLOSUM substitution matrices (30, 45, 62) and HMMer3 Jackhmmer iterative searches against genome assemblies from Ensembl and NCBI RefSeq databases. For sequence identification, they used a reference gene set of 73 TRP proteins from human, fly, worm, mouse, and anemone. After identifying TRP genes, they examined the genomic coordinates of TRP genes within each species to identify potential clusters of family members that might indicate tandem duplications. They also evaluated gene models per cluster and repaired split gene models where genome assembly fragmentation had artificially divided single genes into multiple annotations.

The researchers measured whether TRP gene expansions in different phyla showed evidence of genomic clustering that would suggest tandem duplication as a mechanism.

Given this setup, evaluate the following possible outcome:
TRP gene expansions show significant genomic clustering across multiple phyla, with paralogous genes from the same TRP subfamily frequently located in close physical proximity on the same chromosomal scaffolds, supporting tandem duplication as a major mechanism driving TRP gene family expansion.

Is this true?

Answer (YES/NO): NO